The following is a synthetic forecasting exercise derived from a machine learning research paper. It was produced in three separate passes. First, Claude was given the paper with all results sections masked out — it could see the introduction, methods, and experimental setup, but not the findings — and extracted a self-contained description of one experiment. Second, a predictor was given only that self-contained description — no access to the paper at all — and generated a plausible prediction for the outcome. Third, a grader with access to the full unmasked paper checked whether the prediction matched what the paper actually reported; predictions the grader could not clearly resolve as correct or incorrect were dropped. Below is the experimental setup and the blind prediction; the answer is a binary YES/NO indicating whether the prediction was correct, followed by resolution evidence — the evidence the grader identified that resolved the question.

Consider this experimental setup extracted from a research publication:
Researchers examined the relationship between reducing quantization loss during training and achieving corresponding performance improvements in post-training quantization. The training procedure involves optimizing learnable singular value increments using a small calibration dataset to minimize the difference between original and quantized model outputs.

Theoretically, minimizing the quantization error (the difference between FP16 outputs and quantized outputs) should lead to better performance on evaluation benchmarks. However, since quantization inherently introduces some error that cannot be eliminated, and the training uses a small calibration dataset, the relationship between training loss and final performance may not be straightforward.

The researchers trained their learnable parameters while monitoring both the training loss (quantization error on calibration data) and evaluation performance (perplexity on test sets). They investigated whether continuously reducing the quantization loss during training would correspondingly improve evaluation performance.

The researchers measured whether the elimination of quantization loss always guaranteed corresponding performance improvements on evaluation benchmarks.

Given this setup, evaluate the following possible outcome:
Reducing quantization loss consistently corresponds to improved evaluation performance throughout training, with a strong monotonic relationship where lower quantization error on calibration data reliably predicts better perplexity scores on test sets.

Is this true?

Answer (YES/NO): NO